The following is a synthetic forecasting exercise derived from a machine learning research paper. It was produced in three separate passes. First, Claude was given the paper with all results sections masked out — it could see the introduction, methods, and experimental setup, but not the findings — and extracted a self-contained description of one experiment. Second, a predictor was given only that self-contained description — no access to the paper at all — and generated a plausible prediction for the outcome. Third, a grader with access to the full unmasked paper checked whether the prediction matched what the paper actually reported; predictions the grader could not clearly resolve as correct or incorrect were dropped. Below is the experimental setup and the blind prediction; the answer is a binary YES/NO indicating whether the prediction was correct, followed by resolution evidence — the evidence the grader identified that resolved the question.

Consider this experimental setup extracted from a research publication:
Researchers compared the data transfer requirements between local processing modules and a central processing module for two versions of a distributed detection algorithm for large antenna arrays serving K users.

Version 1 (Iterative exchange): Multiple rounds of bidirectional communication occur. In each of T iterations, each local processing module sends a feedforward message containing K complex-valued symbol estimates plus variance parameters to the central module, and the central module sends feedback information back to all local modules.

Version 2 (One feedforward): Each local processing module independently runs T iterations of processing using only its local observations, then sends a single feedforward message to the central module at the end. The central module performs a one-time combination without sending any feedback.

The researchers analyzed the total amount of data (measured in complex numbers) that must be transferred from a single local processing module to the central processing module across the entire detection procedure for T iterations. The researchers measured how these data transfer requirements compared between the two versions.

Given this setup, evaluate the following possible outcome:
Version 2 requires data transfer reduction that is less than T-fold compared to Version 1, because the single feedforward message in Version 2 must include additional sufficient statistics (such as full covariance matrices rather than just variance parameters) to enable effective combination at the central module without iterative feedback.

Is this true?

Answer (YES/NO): NO